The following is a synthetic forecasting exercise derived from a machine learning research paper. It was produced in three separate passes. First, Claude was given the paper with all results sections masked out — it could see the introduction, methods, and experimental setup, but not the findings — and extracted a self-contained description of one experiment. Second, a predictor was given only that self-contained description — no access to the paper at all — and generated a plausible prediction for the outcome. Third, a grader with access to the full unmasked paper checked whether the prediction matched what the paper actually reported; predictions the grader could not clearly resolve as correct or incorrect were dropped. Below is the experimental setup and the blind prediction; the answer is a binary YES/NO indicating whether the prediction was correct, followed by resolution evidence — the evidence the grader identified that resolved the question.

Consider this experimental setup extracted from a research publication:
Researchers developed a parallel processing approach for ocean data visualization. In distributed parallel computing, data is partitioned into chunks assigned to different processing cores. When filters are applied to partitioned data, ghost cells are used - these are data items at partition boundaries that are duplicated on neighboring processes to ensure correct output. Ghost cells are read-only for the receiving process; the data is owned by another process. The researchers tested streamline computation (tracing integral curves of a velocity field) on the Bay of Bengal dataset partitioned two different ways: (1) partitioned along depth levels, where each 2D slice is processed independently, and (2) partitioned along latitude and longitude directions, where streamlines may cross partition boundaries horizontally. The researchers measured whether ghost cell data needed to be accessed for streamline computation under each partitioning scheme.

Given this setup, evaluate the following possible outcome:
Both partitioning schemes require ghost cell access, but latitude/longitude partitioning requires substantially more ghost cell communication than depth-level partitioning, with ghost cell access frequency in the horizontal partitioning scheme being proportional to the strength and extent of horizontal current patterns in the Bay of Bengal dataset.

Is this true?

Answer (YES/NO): NO